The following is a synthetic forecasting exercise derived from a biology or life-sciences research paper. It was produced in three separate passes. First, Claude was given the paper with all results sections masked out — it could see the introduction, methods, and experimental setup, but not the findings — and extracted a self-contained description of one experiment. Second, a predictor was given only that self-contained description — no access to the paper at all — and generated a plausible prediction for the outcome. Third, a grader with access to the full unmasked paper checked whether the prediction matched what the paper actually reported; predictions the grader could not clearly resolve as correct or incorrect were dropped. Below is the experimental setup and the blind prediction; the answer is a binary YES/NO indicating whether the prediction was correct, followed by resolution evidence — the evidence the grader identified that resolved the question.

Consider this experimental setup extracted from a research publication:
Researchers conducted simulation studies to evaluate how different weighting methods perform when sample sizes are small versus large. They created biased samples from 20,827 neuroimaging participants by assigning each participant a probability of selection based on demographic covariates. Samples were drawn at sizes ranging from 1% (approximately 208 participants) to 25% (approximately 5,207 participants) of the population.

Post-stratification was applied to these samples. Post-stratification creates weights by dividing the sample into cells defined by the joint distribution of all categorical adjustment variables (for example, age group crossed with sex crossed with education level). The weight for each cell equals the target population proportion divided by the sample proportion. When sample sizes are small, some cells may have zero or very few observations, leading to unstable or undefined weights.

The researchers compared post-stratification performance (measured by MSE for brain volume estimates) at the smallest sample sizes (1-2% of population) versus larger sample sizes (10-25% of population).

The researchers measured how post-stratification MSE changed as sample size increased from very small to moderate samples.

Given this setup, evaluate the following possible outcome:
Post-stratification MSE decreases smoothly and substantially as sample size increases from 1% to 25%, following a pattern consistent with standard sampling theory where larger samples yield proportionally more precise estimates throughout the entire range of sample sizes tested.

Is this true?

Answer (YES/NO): NO